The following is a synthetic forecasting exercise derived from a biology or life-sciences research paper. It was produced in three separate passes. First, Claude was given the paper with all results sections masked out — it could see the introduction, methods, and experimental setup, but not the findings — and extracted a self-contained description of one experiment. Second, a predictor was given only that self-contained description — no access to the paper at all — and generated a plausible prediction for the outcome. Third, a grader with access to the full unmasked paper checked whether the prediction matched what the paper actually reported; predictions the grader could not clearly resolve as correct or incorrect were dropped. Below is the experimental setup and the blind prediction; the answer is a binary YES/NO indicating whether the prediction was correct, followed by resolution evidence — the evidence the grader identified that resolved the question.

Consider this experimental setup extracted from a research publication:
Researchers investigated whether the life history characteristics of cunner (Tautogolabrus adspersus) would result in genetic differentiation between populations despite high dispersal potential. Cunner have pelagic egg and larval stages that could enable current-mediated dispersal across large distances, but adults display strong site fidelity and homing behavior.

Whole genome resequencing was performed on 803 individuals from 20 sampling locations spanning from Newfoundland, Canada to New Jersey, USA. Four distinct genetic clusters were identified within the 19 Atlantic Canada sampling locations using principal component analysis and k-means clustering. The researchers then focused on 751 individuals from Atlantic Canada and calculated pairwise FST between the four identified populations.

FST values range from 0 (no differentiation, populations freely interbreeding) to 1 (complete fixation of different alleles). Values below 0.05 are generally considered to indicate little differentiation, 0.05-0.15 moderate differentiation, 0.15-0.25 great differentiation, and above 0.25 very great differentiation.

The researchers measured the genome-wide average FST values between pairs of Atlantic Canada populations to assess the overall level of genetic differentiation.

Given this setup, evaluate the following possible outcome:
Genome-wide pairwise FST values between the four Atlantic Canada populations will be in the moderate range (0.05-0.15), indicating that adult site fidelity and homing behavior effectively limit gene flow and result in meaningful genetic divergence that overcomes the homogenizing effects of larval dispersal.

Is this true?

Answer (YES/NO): NO